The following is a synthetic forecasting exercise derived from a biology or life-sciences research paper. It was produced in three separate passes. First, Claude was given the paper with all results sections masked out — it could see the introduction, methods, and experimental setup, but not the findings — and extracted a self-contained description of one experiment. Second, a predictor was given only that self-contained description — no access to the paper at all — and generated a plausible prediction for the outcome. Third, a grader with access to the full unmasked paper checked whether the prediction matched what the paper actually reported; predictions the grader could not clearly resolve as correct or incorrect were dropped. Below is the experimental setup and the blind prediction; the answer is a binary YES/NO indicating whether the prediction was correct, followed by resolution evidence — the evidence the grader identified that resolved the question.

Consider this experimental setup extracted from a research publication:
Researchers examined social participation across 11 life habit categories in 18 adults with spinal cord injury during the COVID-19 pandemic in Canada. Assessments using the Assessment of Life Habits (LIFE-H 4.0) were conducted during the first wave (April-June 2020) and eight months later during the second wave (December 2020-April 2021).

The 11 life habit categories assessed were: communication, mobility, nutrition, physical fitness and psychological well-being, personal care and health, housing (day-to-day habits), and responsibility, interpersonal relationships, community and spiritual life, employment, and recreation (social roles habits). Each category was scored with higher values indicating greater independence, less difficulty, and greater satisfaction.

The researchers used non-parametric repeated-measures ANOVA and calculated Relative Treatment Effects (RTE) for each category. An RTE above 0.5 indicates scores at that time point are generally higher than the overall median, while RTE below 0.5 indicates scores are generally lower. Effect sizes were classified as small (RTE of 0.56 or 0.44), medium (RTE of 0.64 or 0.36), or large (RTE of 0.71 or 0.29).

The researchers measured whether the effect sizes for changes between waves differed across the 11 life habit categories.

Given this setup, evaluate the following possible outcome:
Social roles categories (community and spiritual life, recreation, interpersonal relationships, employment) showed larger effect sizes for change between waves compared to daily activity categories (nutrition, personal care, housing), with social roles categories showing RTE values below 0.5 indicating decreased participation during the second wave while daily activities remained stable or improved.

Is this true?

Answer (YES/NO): NO